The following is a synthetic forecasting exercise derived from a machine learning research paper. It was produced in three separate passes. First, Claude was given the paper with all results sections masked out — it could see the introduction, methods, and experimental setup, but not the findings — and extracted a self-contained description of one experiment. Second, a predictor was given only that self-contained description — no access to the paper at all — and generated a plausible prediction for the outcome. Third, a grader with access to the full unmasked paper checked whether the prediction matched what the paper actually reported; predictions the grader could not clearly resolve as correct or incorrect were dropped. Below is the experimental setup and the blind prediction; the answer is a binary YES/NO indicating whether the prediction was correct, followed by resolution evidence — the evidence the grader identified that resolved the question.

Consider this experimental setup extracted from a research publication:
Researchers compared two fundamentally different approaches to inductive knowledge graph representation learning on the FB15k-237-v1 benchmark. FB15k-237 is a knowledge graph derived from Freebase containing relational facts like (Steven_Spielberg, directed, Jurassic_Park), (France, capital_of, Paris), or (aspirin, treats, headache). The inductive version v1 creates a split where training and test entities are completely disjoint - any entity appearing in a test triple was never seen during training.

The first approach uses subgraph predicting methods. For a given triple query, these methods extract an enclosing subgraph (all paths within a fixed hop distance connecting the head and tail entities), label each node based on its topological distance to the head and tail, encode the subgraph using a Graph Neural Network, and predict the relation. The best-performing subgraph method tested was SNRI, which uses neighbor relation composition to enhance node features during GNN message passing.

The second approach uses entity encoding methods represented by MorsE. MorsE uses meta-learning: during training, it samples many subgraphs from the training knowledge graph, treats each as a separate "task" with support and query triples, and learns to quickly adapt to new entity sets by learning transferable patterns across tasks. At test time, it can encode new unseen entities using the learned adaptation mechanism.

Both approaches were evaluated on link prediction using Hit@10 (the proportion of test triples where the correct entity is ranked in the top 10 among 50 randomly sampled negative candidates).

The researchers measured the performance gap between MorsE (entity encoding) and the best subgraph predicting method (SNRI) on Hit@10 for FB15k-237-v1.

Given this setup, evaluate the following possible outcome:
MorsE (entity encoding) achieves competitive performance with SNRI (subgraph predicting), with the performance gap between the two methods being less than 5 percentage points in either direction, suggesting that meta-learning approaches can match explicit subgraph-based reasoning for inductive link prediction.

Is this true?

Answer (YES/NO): NO